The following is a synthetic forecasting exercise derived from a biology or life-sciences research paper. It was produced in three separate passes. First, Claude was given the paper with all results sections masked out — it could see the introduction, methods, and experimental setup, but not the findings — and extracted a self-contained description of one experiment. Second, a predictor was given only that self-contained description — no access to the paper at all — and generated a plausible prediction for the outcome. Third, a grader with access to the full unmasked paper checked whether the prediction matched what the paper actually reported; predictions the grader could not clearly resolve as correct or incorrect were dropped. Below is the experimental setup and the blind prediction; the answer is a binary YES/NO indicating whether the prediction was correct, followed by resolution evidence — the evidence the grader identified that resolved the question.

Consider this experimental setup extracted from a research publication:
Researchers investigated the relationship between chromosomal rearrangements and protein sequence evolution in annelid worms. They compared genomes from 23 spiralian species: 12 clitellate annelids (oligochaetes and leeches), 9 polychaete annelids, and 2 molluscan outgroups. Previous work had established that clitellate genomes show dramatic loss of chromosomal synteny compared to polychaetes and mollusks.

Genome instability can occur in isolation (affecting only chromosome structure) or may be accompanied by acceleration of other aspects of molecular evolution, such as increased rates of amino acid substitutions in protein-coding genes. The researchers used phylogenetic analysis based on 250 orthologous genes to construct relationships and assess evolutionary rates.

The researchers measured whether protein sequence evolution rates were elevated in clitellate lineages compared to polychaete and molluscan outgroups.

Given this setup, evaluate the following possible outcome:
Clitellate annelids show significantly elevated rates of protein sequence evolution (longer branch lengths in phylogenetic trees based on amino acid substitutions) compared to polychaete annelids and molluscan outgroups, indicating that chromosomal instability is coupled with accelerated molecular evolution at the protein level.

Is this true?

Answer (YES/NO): NO